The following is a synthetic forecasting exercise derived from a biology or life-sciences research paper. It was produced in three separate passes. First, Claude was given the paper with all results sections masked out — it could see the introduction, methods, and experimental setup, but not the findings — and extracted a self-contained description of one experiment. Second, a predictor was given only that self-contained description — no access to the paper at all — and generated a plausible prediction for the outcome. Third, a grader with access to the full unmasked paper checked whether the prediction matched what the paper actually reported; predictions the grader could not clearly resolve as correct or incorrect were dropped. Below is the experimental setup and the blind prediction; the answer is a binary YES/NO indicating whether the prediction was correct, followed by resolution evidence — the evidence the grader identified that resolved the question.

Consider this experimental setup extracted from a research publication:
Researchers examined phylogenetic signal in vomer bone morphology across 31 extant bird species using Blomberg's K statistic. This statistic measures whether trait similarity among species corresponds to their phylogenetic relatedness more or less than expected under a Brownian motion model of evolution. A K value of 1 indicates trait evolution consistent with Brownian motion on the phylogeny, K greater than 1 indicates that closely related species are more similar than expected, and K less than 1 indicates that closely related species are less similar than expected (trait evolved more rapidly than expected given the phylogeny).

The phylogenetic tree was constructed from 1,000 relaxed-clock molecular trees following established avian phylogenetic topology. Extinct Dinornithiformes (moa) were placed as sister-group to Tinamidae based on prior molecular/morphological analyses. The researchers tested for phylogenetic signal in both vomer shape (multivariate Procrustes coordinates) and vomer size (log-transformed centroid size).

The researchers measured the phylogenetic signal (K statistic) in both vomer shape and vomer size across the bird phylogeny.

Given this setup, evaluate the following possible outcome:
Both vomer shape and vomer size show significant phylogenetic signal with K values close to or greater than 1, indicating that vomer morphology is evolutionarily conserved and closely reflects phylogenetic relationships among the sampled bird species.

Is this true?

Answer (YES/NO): NO